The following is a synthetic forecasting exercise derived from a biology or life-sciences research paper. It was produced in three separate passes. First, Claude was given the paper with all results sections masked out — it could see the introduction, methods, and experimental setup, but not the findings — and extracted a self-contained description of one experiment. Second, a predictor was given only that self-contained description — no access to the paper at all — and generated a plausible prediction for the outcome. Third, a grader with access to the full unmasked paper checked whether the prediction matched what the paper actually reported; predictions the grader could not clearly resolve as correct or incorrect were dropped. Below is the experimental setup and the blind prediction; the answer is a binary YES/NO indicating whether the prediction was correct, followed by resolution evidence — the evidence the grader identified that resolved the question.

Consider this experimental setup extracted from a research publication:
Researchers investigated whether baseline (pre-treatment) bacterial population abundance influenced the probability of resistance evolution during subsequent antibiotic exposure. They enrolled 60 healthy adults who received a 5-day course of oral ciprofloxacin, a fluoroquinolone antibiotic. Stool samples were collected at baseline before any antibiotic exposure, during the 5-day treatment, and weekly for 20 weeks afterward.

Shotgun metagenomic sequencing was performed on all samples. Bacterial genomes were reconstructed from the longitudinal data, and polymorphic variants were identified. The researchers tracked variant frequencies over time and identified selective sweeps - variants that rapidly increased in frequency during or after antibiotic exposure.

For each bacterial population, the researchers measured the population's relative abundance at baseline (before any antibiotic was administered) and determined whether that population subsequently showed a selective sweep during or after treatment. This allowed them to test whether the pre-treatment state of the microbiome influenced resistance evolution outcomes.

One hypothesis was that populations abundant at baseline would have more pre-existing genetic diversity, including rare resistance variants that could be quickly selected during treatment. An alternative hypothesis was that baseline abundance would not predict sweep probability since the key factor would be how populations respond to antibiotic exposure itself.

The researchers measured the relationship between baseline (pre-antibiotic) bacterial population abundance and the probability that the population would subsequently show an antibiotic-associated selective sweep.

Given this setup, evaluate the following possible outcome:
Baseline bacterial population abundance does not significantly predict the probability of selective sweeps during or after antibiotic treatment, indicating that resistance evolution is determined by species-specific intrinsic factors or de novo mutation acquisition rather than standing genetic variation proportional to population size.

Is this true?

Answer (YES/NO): NO